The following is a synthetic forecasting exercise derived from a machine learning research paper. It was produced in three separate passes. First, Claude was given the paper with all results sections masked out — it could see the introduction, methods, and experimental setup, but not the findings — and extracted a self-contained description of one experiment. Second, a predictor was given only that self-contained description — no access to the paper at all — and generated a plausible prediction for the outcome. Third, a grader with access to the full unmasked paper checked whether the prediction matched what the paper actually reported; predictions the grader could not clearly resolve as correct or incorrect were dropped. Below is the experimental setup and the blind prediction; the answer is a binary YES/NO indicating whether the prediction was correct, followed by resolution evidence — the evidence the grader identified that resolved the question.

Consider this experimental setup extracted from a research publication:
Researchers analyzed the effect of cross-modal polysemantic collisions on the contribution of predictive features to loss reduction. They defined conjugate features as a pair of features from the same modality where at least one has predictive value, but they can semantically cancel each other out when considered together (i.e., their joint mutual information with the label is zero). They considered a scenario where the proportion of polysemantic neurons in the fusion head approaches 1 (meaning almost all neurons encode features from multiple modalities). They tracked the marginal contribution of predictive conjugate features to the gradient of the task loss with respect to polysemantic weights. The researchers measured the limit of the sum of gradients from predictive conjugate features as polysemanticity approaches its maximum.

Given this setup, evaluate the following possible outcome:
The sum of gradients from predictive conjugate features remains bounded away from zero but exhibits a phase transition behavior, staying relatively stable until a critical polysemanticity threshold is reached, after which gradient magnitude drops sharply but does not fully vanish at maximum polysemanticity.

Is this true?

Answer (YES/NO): NO